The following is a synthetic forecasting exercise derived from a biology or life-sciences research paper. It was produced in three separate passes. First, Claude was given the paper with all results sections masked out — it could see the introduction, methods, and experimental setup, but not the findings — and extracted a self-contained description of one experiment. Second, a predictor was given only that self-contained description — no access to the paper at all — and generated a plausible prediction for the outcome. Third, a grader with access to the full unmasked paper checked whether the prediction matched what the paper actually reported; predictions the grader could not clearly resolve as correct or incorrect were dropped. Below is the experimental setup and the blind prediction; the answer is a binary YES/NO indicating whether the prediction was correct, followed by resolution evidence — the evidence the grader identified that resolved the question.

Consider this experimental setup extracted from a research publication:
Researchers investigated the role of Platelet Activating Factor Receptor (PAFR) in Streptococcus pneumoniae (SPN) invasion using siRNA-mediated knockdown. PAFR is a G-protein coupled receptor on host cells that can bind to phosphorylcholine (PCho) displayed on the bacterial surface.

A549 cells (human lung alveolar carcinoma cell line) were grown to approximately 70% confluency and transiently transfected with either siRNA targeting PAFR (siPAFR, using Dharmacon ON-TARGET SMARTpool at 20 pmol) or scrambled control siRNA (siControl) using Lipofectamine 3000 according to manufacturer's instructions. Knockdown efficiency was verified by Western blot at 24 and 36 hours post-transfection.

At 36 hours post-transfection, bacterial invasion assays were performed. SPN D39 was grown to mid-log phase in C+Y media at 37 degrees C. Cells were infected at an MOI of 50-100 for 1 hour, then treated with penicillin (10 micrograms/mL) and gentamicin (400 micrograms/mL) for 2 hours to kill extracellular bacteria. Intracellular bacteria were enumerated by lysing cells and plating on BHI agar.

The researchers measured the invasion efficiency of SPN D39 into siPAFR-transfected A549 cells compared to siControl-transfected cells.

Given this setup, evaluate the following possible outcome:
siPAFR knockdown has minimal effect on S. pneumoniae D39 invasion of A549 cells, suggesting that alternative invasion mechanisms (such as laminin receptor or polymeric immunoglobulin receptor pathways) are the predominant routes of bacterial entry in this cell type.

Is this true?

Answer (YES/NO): NO